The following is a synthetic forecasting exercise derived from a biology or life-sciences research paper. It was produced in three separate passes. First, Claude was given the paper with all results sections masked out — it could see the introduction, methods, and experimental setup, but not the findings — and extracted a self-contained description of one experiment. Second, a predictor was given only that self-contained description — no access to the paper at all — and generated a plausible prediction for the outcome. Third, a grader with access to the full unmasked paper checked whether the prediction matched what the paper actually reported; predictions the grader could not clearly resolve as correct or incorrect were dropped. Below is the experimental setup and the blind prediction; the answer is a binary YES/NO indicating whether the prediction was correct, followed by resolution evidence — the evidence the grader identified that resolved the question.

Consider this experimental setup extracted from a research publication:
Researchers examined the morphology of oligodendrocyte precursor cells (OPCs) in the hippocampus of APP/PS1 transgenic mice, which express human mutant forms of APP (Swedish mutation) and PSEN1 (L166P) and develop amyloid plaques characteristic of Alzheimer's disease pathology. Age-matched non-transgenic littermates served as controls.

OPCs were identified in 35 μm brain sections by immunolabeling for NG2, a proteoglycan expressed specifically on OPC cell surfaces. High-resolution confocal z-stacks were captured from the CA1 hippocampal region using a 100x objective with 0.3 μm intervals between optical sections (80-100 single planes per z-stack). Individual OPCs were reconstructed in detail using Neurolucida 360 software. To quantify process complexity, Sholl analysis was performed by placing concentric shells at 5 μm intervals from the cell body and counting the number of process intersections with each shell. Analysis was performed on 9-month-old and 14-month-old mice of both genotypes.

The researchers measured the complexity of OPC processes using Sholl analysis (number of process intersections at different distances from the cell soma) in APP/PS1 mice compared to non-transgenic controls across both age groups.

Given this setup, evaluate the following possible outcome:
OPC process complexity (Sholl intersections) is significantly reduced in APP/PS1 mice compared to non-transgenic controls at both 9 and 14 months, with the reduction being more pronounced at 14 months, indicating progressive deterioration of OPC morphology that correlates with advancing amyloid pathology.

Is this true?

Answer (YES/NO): NO